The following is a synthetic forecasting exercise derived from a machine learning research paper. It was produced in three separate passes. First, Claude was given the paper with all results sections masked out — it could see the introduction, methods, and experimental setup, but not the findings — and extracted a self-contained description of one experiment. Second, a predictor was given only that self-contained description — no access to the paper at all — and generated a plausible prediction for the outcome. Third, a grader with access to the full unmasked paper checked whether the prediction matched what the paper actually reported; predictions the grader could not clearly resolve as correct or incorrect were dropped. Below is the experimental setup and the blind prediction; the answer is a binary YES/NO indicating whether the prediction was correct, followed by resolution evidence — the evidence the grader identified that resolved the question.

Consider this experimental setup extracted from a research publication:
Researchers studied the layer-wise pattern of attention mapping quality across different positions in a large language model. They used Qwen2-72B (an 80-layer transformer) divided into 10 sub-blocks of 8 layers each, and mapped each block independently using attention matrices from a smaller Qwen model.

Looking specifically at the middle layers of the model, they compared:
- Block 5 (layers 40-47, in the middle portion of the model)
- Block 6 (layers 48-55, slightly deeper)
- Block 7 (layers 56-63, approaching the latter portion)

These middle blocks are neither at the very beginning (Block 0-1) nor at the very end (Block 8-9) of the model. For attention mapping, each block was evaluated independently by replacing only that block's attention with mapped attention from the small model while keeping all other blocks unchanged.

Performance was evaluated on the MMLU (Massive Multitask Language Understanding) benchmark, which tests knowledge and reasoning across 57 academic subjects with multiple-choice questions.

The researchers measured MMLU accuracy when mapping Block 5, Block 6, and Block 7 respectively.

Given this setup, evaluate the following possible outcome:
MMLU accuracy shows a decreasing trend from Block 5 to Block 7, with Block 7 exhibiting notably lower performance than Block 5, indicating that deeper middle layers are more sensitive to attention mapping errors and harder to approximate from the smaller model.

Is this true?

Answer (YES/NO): NO